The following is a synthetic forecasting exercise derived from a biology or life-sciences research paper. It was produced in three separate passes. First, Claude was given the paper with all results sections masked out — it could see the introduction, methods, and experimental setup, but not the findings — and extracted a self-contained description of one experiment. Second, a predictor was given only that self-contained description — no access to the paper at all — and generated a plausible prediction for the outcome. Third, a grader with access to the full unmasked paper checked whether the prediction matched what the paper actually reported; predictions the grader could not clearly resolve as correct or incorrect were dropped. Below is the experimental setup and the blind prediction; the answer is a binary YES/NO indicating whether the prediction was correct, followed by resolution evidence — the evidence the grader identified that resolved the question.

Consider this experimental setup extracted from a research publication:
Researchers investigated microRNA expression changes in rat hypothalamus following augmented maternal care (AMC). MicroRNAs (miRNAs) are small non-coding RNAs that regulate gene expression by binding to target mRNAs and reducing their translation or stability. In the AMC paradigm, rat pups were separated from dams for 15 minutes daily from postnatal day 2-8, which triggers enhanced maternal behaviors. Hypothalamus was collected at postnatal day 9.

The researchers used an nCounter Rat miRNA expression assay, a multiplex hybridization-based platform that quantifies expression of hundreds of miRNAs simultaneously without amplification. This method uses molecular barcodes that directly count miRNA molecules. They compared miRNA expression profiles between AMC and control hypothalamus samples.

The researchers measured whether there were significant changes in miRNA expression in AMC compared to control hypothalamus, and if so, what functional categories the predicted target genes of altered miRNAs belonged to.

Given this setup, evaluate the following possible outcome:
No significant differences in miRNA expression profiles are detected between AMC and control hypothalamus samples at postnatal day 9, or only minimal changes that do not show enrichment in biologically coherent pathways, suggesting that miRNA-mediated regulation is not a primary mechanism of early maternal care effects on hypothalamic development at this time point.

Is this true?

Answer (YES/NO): NO